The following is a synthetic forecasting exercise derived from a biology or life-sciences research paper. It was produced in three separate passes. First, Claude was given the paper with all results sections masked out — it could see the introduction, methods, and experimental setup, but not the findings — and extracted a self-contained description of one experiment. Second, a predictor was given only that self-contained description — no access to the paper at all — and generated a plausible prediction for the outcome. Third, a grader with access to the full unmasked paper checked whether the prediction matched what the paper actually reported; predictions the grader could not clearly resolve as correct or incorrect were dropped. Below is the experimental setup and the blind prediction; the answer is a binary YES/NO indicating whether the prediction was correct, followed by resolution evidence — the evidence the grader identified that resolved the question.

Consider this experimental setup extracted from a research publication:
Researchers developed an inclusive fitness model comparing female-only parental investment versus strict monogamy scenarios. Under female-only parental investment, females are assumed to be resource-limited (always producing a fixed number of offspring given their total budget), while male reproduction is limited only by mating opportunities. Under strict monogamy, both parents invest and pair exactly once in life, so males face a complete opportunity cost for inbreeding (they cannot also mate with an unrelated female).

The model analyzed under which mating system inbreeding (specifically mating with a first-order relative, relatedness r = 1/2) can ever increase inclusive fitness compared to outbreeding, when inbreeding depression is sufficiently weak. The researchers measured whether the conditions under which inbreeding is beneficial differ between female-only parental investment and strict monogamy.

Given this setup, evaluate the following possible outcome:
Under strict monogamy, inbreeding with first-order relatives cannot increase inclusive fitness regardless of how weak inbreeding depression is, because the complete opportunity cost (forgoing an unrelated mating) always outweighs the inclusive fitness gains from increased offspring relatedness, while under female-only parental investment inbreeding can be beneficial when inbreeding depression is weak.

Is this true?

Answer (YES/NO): YES